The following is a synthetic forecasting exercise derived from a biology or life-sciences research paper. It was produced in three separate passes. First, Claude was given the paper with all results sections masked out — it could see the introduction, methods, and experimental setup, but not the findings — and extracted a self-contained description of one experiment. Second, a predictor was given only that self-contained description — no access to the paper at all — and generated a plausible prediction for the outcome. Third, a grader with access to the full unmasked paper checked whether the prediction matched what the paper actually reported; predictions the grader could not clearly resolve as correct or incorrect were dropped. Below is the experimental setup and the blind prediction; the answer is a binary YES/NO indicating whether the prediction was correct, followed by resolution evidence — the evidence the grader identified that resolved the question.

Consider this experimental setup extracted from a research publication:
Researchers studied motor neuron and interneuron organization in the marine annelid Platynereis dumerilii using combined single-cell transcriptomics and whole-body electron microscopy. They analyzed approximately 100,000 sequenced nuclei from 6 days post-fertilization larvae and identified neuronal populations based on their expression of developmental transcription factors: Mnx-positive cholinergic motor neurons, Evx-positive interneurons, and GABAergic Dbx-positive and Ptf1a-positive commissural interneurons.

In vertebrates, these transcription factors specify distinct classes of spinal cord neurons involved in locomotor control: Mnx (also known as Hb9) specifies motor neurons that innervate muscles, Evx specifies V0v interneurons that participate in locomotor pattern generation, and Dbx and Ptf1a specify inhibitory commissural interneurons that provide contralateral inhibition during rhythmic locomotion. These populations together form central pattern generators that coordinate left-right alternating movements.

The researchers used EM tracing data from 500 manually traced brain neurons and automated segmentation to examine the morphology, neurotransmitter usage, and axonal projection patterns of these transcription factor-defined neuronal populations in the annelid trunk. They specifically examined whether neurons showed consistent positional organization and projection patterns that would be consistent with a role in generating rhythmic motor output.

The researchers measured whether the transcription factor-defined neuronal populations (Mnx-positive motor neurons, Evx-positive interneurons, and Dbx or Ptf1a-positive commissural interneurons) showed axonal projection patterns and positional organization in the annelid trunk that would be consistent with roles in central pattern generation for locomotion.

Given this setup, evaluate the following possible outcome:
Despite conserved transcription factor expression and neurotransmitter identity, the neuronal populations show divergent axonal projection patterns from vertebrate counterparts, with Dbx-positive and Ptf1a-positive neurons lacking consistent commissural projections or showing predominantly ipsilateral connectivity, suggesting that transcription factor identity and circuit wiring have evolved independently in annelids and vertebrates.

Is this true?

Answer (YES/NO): NO